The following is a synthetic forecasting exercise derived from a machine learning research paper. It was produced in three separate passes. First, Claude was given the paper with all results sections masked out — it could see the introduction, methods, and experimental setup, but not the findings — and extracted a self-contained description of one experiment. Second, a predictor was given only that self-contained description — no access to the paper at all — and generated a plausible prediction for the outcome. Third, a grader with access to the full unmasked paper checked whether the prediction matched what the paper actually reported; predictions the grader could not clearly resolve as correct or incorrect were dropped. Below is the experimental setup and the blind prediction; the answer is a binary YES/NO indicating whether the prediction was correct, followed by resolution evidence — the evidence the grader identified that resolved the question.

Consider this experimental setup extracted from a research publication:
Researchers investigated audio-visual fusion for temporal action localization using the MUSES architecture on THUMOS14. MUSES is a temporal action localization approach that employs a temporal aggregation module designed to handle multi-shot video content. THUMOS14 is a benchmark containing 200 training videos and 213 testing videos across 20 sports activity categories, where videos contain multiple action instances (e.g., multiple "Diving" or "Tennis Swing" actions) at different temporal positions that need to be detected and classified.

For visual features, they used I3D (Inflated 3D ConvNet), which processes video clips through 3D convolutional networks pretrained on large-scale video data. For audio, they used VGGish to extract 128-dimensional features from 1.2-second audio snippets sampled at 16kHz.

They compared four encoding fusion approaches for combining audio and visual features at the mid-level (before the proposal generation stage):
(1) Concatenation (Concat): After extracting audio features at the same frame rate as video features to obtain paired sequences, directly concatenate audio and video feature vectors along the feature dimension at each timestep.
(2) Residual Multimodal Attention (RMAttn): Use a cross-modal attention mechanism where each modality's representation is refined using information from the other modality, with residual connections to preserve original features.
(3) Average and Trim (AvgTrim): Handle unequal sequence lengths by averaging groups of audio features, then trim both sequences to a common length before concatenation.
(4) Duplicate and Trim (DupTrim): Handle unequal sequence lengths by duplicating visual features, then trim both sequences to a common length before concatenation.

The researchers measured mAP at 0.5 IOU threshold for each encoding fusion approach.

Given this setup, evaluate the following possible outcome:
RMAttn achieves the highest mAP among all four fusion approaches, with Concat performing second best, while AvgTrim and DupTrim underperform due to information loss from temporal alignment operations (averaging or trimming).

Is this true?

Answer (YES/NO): NO